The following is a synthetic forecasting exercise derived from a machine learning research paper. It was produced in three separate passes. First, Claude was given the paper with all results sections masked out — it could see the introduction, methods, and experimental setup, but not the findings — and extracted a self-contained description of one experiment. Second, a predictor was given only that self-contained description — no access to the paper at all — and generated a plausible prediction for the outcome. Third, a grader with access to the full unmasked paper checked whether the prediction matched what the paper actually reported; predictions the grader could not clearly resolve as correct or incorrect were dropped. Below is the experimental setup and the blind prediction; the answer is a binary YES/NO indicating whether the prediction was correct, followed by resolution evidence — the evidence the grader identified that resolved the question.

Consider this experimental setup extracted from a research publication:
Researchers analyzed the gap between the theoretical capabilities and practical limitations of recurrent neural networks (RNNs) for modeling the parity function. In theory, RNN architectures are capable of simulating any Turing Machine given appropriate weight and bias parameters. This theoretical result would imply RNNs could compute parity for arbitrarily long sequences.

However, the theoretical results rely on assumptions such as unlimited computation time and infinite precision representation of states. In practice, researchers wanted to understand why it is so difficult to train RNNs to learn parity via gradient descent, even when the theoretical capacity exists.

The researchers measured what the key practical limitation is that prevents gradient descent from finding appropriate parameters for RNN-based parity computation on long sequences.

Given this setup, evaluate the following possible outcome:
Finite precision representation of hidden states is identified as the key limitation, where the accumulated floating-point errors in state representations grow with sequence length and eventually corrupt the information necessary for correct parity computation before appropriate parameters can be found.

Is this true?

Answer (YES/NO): NO